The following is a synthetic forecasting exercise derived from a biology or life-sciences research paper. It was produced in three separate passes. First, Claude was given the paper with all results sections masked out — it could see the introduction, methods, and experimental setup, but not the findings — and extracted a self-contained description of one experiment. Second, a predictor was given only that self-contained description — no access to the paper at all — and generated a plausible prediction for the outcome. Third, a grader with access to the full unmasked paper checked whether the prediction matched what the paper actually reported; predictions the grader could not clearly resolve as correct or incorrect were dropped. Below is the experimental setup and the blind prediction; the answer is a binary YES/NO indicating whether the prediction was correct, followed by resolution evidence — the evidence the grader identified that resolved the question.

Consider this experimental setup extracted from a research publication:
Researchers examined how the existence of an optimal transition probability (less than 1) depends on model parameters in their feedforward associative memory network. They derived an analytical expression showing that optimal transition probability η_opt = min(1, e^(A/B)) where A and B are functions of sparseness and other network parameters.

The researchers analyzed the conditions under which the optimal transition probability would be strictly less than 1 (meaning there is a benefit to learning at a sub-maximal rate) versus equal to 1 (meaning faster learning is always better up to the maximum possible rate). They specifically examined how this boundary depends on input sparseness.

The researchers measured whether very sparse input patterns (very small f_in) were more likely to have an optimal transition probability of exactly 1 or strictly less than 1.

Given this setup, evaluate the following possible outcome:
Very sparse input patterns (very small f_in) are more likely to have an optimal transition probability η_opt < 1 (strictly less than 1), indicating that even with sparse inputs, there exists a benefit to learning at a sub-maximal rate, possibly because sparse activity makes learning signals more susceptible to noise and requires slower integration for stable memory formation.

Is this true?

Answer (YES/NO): NO